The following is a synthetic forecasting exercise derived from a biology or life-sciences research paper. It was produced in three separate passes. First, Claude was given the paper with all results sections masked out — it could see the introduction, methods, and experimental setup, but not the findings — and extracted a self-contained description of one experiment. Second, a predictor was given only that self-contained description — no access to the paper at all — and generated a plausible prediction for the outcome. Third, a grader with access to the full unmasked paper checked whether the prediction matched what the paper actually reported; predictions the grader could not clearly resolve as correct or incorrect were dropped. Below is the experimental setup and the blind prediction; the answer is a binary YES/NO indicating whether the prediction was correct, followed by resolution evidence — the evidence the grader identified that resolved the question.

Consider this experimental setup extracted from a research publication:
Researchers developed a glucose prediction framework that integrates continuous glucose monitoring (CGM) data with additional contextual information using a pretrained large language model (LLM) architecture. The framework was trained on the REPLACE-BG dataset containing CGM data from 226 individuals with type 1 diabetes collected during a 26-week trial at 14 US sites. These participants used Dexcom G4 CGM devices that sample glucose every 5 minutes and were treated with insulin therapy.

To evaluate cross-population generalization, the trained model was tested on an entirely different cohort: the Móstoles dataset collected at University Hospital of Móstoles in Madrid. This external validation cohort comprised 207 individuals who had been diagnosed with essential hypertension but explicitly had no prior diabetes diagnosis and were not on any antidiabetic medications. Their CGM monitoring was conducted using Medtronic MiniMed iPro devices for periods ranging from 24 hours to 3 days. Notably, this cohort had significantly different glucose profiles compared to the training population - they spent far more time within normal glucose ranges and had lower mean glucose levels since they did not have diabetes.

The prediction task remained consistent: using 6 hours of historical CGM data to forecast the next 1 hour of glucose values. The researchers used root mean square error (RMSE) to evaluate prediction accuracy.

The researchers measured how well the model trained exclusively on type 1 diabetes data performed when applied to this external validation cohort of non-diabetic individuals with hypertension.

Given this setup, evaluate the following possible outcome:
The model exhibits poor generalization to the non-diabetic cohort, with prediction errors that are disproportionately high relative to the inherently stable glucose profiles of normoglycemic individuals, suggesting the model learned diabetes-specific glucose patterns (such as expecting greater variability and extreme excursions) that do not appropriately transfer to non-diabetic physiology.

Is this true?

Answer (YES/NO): NO